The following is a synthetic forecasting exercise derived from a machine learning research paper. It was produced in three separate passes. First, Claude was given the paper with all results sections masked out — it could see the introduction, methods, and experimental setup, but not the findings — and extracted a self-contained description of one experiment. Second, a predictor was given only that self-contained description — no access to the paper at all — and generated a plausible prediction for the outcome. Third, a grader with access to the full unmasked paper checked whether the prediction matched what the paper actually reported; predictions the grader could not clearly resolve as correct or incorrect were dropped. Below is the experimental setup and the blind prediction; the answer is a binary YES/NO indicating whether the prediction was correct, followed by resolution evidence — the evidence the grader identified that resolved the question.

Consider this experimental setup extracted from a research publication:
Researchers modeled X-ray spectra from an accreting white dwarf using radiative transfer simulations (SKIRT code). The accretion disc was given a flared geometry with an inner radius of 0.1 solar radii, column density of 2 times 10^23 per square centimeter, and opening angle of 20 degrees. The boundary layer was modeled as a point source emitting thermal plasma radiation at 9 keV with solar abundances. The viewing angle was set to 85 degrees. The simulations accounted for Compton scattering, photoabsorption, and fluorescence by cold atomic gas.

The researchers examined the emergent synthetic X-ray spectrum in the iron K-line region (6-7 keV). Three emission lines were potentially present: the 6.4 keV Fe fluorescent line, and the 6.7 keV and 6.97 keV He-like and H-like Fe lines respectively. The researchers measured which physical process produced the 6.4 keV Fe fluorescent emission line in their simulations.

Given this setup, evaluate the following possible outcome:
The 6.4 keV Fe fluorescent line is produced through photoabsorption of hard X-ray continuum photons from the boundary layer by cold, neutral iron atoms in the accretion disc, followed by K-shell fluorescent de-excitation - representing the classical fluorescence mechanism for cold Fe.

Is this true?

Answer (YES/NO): YES